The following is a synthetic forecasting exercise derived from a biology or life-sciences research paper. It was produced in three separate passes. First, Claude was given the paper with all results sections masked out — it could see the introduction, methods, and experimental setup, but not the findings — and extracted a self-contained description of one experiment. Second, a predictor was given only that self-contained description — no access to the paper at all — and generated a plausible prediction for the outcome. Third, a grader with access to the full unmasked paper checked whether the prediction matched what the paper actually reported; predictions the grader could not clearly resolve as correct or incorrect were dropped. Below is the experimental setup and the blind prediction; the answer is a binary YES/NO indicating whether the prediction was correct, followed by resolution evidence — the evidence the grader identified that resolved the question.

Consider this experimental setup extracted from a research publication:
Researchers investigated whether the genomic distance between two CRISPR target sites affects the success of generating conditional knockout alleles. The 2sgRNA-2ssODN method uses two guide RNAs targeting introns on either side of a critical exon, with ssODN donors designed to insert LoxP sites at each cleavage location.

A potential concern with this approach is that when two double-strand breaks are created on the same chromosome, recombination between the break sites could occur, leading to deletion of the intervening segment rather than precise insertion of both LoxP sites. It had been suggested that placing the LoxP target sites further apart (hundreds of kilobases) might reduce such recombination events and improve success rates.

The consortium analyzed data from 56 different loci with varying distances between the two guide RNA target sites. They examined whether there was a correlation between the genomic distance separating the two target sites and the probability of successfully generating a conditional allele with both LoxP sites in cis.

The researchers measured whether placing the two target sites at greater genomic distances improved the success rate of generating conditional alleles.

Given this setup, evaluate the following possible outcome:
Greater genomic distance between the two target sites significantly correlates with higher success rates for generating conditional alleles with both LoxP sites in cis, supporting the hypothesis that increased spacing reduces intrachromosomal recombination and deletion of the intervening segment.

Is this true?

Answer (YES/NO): NO